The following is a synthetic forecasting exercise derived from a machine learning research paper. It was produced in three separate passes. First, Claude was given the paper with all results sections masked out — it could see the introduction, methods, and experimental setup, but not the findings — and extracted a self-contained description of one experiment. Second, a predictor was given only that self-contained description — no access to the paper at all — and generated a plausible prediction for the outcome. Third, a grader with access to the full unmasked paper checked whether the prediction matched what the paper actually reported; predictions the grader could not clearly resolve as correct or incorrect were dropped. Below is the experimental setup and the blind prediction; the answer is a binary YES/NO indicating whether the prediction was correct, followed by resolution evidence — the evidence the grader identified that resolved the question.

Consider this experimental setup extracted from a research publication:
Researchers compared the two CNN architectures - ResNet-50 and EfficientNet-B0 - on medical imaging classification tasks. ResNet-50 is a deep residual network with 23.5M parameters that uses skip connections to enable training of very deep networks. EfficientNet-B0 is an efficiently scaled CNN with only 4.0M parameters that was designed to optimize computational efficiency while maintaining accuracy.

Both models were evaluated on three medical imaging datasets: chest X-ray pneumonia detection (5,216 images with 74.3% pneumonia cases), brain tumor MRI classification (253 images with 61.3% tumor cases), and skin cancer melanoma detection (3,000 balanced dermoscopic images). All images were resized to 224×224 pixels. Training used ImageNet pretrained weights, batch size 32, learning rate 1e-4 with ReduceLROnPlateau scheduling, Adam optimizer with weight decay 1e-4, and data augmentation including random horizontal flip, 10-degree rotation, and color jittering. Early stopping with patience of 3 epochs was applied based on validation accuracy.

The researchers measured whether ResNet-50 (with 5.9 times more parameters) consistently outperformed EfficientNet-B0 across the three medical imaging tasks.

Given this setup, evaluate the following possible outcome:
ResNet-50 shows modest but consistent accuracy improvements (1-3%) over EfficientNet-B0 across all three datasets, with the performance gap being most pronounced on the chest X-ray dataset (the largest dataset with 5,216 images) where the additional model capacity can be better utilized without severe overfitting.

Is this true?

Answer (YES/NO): NO